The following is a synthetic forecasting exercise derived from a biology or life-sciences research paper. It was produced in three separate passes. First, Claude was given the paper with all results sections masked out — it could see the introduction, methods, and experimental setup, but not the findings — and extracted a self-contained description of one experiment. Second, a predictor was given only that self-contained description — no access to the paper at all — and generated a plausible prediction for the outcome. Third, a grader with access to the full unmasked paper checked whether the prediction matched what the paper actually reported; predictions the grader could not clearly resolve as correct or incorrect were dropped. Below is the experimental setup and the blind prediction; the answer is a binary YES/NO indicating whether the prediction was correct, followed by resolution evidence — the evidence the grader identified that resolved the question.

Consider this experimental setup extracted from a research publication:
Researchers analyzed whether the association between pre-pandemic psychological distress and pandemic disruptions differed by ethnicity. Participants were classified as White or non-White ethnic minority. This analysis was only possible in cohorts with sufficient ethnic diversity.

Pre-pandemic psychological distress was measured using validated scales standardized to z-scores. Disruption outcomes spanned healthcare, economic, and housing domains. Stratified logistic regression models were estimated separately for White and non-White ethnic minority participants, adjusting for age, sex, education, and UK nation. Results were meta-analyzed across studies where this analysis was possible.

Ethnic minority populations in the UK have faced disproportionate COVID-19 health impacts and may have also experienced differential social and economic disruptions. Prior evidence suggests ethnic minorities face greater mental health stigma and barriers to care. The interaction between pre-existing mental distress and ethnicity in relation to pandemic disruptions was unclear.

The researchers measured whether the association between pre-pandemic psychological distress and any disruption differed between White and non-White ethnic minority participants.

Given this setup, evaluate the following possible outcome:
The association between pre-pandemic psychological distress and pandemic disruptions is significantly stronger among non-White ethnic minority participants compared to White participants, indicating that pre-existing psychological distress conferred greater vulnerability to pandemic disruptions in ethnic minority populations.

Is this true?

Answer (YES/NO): NO